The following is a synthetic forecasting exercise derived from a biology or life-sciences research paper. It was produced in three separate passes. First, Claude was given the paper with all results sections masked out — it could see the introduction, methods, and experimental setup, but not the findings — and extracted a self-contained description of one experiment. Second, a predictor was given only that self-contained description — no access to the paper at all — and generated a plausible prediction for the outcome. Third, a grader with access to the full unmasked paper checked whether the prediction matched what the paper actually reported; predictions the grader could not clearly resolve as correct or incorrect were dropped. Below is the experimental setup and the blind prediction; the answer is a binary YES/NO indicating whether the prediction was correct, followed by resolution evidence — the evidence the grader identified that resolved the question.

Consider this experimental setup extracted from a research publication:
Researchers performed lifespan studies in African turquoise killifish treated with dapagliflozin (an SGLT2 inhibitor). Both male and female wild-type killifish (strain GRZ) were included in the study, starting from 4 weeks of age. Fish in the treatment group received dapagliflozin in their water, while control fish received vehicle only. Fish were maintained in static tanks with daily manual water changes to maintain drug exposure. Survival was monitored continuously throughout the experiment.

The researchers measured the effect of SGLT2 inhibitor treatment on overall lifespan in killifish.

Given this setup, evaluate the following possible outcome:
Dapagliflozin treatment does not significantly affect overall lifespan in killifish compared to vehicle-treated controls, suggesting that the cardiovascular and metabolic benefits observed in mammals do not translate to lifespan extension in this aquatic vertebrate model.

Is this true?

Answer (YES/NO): YES